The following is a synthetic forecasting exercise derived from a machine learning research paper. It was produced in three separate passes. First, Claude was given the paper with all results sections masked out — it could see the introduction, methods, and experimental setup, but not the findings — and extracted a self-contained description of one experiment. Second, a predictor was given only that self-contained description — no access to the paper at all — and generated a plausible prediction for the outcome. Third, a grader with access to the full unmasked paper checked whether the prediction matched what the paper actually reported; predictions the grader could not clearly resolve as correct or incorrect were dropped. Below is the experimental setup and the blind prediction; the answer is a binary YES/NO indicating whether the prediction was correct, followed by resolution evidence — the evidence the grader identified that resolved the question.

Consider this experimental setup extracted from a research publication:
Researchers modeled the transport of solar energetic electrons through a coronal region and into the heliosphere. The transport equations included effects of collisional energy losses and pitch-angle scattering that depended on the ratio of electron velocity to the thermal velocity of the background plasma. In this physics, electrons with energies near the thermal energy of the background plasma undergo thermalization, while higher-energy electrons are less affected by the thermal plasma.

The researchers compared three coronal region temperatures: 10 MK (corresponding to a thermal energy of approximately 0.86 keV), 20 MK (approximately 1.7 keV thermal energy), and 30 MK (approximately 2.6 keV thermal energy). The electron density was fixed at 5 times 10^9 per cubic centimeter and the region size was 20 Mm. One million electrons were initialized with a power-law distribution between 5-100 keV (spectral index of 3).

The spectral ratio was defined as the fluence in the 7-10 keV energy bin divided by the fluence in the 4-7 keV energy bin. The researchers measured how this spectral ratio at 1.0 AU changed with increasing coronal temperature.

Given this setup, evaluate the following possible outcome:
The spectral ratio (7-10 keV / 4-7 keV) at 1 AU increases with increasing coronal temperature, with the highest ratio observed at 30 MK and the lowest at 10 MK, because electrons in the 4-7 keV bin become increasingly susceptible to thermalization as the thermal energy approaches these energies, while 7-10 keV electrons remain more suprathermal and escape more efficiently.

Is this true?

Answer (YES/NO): YES